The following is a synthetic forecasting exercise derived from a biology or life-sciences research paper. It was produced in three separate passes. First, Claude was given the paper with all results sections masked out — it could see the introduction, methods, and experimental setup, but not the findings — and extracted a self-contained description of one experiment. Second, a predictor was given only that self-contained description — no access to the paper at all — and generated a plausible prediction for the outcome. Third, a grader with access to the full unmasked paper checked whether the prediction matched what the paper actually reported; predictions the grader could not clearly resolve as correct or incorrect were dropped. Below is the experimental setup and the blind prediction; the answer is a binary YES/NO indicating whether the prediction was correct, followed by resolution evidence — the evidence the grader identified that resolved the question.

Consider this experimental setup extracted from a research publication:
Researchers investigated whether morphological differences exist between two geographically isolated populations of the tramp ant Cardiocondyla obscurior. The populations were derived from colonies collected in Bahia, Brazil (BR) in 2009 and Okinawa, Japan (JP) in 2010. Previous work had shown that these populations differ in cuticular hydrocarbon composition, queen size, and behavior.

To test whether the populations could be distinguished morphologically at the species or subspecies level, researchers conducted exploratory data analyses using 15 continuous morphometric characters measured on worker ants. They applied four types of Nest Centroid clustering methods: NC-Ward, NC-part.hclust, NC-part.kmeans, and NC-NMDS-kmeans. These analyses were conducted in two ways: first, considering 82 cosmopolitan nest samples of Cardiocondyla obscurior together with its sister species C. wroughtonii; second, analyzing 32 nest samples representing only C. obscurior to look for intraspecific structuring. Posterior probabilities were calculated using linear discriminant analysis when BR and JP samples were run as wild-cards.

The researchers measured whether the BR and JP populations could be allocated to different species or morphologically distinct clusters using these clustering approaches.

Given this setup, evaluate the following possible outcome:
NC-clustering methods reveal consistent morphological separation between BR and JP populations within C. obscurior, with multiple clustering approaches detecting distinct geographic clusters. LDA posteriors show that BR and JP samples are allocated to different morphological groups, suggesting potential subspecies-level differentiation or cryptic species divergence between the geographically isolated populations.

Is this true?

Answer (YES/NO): NO